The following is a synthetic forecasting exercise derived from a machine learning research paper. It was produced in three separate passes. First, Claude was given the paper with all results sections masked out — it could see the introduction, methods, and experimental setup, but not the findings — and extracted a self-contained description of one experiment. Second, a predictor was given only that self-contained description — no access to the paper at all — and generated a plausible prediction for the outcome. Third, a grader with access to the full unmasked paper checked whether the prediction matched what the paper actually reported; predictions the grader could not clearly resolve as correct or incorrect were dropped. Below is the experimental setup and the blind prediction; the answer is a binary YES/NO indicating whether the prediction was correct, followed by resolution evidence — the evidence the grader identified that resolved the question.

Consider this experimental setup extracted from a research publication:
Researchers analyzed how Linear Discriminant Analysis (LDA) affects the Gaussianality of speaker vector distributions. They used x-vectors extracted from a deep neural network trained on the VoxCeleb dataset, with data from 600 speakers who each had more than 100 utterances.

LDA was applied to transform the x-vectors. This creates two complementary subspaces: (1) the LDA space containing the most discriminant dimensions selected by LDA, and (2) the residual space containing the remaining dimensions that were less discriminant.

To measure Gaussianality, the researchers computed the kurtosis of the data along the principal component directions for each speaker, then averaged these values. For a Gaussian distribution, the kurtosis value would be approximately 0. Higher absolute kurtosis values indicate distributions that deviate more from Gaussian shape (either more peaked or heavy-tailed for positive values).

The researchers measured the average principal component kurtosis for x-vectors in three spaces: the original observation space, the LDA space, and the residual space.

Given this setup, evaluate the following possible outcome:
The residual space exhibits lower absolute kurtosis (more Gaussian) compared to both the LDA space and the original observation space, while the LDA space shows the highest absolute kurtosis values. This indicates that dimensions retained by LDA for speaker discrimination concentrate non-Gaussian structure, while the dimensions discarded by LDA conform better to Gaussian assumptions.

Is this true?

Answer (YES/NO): NO